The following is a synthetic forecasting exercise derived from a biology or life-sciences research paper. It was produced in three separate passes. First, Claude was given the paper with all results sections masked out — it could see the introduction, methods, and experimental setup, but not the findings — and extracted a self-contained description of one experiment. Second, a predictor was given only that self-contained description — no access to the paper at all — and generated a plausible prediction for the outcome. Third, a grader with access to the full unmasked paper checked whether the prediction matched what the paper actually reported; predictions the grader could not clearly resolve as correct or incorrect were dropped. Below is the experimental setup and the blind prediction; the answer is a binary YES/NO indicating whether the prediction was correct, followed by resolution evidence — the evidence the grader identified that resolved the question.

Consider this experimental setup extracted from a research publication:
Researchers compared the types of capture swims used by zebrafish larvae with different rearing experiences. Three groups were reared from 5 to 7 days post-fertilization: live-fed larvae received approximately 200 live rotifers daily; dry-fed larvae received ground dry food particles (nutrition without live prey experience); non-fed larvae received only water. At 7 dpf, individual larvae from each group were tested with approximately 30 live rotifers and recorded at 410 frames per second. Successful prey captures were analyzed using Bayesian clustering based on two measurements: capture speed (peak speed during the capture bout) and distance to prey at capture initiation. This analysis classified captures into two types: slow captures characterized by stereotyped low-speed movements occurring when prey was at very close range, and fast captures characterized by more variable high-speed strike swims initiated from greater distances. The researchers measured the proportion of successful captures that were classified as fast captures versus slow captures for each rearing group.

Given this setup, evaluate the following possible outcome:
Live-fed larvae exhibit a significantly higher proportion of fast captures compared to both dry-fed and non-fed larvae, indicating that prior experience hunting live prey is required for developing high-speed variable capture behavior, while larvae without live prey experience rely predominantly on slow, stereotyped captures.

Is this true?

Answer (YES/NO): YES